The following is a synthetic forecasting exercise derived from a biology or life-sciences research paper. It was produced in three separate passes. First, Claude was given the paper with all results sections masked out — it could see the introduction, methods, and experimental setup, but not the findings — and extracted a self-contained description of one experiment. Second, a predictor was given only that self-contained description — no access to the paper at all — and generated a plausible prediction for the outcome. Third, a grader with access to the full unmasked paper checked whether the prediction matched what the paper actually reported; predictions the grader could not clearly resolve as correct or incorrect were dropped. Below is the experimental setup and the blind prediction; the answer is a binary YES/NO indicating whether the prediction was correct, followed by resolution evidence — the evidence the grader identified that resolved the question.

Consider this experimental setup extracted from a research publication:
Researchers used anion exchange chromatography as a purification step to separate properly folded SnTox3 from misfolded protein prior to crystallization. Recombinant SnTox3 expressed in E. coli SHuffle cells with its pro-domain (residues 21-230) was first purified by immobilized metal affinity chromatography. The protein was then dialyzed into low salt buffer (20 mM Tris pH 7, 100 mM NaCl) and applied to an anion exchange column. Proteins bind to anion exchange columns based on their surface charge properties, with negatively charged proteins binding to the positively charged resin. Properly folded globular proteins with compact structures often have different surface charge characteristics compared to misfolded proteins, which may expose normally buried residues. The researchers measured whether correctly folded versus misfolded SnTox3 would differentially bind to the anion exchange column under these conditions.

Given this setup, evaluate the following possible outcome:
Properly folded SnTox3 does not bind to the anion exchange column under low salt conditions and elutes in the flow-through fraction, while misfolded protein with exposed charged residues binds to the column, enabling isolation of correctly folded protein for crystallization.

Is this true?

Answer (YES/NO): YES